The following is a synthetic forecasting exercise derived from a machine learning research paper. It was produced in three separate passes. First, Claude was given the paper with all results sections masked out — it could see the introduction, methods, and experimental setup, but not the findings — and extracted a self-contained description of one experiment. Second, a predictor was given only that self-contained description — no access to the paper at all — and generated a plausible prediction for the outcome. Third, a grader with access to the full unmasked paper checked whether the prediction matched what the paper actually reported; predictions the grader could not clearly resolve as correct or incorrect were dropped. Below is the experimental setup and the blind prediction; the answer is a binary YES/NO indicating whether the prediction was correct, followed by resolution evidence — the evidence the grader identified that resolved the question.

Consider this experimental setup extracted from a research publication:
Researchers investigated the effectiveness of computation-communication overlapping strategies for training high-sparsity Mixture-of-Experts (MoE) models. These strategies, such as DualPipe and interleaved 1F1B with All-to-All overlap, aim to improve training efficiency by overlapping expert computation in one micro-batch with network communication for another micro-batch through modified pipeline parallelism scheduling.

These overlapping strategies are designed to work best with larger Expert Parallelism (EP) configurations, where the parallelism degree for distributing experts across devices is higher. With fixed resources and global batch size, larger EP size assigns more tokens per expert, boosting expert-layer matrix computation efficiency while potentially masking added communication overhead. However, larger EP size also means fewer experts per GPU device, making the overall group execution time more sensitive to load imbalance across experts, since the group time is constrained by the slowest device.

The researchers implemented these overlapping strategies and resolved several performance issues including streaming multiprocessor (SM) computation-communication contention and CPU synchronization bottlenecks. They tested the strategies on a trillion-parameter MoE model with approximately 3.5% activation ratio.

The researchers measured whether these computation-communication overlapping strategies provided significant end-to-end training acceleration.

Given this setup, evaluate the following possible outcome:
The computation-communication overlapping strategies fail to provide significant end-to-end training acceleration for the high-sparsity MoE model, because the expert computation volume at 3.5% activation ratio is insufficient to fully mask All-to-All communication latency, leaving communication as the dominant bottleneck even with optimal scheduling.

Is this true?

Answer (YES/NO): NO